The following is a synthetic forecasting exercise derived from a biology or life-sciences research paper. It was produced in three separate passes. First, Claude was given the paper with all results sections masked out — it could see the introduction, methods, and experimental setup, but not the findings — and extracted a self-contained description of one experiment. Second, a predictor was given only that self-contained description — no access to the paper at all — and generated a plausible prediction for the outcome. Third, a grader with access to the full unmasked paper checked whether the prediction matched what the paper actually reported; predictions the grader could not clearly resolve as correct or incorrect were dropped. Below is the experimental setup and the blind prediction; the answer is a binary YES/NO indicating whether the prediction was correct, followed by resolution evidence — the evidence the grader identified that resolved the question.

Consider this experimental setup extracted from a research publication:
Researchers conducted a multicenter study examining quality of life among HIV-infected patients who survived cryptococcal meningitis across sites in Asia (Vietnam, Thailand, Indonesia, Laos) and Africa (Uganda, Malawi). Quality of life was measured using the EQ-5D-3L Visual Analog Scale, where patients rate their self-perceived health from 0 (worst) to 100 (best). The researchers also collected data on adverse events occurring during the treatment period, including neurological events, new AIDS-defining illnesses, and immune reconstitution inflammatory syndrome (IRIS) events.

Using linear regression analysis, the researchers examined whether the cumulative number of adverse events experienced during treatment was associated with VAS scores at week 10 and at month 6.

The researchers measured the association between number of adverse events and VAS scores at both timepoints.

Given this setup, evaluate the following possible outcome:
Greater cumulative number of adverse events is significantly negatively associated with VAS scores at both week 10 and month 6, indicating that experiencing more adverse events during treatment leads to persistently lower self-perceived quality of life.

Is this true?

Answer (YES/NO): NO